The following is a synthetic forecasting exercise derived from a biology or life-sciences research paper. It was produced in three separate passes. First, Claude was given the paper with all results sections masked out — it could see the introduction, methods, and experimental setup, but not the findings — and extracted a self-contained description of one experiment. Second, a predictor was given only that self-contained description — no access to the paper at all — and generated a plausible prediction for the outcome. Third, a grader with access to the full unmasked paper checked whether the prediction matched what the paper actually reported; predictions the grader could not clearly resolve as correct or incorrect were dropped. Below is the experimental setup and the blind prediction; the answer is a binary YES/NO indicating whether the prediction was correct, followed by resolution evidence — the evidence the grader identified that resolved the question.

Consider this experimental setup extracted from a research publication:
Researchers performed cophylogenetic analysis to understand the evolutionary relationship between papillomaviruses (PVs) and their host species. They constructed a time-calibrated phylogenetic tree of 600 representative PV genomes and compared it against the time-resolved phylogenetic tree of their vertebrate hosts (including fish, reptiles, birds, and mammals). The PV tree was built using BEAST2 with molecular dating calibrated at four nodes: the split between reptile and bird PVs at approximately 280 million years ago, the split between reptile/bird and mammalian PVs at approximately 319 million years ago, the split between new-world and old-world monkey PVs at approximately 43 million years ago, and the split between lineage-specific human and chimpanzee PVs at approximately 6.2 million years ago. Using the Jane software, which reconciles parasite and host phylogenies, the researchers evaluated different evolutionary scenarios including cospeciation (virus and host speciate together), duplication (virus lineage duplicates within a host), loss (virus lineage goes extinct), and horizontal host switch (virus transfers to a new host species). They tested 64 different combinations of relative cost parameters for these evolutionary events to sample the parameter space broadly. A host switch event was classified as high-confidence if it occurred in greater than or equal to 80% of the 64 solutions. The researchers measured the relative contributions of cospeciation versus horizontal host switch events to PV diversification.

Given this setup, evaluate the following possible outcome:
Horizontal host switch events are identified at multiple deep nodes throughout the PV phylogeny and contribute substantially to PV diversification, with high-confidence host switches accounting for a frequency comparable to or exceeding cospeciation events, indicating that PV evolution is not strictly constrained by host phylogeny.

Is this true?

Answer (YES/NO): NO